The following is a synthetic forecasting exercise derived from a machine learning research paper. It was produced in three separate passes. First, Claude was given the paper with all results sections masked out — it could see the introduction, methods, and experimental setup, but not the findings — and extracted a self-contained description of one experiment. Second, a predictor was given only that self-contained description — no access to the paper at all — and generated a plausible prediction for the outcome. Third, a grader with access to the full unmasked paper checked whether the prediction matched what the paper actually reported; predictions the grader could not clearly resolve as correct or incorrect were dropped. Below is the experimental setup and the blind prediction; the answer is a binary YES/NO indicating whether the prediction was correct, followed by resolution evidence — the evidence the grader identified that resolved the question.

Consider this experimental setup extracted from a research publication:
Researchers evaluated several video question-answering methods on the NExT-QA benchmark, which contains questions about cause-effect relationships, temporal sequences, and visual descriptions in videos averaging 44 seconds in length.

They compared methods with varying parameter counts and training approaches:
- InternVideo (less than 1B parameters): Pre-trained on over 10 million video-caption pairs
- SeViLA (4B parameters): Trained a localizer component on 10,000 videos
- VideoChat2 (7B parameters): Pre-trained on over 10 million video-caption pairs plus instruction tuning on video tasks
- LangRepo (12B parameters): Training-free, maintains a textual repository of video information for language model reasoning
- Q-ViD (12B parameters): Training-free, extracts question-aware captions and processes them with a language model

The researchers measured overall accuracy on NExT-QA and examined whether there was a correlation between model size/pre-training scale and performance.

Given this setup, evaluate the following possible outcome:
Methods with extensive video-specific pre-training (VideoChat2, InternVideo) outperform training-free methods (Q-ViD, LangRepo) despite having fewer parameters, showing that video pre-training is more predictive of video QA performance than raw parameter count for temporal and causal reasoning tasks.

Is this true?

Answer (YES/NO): NO